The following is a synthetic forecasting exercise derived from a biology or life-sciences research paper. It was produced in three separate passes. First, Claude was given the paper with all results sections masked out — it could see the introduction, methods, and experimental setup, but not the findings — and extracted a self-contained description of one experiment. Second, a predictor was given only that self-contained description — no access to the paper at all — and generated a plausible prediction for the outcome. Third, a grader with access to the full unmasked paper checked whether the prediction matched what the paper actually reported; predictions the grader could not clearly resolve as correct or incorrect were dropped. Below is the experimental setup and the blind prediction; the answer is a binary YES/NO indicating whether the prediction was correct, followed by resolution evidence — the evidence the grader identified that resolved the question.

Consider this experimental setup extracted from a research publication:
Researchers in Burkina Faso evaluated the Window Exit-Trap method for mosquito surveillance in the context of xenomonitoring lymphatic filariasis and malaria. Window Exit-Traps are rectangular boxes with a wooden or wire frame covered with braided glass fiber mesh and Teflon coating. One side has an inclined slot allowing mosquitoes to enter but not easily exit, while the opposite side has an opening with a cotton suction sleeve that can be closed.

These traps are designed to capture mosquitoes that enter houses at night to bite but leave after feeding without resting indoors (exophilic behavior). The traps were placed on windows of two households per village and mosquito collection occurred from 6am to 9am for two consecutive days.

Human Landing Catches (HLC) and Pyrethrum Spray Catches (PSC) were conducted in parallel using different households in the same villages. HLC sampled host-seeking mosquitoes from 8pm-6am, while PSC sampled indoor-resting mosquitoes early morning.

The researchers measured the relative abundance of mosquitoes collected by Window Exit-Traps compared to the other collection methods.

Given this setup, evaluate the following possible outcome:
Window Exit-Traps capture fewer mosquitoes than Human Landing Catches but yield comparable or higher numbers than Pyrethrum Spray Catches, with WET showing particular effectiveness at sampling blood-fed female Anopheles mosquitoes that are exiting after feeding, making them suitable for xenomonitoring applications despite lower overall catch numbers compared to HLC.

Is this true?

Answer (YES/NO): NO